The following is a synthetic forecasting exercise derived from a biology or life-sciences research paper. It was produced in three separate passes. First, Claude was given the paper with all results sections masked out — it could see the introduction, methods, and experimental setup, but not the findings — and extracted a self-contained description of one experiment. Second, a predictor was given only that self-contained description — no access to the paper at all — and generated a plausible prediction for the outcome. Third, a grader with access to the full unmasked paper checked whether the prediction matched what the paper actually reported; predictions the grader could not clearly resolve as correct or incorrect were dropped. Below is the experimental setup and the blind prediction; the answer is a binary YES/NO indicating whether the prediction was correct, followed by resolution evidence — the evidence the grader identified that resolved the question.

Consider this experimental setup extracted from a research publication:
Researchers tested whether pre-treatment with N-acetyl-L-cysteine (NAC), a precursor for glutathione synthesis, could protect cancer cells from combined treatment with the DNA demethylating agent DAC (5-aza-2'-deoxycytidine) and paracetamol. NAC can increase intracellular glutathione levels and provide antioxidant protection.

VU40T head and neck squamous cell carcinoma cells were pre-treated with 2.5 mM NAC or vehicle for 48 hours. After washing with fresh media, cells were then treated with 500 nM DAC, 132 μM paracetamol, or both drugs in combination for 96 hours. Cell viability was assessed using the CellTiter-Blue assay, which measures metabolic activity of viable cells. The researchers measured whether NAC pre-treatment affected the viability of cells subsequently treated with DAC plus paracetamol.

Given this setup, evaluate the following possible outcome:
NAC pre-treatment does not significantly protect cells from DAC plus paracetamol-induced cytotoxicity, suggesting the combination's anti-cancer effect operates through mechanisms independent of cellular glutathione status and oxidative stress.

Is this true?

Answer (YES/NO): NO